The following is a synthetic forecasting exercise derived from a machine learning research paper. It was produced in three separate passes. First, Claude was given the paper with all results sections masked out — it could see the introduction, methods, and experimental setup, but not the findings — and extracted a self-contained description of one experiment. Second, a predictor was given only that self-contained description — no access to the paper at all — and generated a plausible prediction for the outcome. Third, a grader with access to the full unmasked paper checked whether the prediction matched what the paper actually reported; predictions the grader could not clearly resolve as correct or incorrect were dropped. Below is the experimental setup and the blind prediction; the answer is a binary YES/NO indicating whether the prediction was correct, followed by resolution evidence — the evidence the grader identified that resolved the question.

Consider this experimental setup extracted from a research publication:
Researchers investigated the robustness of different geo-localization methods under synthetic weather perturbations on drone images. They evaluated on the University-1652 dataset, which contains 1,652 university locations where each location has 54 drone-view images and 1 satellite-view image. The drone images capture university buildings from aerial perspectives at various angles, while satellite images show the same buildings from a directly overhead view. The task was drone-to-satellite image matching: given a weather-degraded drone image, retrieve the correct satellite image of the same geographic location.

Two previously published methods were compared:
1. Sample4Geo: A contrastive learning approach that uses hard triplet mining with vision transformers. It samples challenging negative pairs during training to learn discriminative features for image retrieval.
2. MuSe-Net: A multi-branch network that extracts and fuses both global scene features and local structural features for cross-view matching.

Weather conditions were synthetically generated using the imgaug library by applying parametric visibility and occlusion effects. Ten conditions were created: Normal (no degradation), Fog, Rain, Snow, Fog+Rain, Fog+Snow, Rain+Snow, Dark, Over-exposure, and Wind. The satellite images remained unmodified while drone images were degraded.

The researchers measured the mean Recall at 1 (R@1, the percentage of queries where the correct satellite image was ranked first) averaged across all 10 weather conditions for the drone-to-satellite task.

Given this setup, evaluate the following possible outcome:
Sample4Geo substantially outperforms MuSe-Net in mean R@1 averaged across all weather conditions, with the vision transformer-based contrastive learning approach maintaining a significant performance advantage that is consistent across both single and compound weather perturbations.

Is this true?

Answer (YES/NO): NO